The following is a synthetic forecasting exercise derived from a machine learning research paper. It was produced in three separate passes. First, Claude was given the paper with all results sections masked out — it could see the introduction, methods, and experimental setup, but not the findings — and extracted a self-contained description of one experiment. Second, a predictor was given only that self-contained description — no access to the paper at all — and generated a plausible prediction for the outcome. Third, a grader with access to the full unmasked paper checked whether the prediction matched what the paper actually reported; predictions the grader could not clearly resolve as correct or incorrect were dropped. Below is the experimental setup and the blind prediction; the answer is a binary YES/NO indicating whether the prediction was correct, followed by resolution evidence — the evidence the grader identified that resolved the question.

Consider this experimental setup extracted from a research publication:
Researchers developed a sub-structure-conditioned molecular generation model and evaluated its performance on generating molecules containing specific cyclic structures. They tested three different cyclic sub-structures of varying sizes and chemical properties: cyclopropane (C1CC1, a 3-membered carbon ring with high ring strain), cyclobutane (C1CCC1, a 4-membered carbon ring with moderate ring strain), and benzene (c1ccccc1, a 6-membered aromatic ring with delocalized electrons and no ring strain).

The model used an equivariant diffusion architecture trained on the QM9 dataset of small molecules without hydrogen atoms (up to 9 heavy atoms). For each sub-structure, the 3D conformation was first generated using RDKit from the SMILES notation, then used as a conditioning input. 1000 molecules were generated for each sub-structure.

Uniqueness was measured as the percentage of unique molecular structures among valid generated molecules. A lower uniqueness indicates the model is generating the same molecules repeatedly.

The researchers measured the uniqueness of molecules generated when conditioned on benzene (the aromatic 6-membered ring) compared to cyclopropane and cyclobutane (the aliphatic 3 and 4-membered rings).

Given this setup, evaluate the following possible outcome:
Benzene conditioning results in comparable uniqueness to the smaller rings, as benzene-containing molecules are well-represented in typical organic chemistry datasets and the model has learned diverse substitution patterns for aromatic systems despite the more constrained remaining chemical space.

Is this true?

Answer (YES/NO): NO